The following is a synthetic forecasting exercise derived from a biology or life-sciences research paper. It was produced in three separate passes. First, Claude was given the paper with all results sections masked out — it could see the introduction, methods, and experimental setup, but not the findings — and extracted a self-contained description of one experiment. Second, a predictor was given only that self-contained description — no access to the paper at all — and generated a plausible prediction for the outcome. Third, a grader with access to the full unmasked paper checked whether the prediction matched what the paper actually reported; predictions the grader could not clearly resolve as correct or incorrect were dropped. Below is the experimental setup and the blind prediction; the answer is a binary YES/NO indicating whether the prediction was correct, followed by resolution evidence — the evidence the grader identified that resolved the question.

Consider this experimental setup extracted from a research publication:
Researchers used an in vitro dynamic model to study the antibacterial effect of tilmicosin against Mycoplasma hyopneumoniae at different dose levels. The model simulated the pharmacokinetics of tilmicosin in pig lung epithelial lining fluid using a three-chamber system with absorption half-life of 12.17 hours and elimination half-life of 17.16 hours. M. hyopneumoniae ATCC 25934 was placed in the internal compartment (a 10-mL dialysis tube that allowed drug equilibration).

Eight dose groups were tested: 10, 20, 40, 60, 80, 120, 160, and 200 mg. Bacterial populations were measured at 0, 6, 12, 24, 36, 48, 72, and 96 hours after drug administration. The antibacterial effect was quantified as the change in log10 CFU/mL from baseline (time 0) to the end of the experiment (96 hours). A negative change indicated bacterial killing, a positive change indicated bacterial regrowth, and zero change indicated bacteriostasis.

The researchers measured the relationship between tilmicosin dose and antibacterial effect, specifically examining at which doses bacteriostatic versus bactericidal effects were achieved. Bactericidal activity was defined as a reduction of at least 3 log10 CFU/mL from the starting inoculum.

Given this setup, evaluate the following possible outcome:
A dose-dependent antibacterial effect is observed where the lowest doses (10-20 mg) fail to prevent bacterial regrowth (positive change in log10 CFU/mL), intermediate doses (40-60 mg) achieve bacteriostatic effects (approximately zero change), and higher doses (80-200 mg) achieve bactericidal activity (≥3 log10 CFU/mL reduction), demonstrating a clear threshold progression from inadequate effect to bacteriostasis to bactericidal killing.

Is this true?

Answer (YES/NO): NO